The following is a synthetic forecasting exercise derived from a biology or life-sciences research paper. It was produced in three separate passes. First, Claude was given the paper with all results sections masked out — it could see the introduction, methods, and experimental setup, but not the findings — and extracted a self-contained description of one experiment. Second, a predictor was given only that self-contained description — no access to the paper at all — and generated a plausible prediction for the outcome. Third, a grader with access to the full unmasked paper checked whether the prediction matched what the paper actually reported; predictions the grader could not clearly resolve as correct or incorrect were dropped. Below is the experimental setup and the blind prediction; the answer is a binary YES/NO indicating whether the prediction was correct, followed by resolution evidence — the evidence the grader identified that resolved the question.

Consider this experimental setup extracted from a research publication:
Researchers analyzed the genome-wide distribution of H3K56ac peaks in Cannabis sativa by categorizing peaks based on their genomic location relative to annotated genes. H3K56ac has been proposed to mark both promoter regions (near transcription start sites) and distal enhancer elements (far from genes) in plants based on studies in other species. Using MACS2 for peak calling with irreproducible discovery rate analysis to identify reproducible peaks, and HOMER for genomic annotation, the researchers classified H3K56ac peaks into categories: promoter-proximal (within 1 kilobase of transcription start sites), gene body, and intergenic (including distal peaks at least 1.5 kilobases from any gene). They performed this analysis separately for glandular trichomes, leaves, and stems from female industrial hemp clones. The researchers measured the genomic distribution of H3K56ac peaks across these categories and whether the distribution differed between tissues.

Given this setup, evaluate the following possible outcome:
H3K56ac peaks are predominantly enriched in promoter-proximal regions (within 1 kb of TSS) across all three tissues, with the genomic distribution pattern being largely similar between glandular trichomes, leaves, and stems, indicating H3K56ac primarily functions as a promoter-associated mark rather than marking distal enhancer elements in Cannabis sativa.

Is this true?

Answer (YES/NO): NO